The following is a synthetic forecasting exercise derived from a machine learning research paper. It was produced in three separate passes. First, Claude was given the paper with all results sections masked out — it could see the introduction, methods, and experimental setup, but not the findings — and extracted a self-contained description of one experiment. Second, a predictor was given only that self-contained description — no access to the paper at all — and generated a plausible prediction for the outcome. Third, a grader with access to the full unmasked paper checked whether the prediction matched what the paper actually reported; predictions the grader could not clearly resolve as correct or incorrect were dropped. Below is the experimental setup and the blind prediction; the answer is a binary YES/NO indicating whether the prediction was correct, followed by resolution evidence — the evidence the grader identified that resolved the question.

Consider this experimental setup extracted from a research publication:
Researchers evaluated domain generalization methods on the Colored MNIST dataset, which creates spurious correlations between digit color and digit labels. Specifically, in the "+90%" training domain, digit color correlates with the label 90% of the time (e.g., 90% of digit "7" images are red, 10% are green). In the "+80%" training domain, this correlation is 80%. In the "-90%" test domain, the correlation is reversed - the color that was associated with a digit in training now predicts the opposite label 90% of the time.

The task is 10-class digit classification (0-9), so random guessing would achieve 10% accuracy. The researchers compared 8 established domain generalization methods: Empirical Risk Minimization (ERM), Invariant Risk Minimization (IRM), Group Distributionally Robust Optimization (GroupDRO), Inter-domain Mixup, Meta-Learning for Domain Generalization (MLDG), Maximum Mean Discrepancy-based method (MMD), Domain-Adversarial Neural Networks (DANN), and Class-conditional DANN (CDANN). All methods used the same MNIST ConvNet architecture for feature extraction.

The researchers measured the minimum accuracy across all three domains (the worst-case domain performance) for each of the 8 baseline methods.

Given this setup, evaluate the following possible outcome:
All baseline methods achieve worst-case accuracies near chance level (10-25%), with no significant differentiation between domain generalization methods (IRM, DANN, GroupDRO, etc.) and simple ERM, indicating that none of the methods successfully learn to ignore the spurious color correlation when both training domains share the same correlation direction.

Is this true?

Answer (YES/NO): YES